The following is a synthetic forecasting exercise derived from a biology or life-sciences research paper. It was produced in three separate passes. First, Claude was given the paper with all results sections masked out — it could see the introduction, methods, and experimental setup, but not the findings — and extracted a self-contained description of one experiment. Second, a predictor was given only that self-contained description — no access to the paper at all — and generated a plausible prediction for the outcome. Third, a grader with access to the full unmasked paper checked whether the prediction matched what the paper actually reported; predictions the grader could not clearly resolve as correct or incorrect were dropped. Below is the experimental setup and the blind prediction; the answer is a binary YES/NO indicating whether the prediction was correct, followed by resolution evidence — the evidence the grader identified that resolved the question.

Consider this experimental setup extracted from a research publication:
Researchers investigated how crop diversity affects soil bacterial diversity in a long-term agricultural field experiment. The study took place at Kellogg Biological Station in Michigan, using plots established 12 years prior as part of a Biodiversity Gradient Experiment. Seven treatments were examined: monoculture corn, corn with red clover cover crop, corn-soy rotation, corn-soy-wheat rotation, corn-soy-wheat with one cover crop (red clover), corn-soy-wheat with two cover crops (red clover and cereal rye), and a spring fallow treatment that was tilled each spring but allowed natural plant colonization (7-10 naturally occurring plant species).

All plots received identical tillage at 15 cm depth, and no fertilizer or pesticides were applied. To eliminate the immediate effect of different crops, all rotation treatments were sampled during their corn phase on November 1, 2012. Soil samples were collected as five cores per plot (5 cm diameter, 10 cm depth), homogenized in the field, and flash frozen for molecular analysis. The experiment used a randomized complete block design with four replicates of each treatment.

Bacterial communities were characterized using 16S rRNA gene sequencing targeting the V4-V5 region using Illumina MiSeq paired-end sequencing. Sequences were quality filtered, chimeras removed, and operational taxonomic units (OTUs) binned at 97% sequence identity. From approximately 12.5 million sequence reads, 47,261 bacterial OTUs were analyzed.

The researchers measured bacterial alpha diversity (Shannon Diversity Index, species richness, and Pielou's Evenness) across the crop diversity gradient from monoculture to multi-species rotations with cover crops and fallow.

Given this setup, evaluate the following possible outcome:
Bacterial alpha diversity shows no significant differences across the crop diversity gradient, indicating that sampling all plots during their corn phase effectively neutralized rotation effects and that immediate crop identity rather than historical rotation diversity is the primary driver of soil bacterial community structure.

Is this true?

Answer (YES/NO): NO